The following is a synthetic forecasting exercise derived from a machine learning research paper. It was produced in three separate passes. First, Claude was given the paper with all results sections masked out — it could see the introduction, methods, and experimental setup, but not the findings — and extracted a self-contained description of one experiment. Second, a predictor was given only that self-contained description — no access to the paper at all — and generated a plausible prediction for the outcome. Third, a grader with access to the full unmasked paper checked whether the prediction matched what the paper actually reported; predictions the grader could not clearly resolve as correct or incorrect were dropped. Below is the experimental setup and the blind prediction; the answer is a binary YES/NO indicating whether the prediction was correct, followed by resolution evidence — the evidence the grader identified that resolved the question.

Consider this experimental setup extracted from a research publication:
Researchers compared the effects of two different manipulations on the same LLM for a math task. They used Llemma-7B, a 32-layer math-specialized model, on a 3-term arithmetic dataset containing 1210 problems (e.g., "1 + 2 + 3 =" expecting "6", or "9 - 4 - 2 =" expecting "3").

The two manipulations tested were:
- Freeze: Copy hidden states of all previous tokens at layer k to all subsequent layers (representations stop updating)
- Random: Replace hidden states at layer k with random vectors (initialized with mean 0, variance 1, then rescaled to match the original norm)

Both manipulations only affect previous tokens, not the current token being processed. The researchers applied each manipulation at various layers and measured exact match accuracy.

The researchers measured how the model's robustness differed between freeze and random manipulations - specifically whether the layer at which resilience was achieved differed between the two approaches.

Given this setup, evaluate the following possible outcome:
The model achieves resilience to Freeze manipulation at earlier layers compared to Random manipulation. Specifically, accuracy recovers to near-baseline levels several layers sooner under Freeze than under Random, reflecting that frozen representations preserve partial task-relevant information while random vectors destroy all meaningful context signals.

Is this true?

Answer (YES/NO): YES